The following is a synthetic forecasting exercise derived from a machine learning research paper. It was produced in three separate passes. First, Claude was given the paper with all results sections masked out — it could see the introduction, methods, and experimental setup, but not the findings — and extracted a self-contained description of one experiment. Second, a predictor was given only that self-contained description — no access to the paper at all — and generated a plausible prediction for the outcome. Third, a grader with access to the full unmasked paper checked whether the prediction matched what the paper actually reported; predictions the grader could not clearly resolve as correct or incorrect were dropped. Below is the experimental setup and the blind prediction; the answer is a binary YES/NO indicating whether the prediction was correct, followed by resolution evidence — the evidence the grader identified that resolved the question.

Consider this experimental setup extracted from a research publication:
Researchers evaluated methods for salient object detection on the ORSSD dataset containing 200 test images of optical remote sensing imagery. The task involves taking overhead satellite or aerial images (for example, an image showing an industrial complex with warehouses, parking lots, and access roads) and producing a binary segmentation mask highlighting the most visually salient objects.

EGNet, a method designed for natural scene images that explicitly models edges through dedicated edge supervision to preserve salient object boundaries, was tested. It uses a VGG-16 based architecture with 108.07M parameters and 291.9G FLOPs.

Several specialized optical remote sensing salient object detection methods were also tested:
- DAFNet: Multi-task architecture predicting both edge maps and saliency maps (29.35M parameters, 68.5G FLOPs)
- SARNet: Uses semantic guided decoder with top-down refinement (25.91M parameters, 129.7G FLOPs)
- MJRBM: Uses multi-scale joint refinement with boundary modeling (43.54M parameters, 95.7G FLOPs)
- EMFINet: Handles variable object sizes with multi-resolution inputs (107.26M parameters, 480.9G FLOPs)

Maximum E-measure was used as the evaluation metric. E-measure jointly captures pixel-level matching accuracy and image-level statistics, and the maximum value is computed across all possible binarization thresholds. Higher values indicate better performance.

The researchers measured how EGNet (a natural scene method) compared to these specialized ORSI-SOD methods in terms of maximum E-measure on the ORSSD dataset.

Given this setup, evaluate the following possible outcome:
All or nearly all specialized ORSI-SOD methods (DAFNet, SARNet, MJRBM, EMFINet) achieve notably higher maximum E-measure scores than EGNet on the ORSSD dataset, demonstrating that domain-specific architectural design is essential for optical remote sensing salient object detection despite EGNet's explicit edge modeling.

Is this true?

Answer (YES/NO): NO